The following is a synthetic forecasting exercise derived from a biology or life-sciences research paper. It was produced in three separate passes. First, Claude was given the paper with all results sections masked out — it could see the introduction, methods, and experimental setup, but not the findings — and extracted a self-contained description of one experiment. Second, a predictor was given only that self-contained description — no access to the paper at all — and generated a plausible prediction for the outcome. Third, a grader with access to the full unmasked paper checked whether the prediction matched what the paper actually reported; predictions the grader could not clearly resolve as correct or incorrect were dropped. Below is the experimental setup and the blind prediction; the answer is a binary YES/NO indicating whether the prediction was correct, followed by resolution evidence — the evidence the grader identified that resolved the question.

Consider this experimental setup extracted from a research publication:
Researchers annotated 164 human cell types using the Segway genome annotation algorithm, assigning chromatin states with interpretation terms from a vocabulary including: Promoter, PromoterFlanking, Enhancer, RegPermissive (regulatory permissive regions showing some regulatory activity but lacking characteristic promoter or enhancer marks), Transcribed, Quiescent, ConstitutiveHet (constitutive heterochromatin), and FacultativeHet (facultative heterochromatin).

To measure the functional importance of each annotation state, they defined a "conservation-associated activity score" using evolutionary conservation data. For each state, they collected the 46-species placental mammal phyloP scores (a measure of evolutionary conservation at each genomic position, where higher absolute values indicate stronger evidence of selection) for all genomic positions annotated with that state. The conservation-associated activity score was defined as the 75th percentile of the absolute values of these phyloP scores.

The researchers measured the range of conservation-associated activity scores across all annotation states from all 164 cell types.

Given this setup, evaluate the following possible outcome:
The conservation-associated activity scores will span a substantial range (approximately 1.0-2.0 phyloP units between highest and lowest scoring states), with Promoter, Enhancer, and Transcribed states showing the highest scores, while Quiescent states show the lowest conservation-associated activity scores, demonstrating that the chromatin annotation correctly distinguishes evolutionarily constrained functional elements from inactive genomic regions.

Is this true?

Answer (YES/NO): NO